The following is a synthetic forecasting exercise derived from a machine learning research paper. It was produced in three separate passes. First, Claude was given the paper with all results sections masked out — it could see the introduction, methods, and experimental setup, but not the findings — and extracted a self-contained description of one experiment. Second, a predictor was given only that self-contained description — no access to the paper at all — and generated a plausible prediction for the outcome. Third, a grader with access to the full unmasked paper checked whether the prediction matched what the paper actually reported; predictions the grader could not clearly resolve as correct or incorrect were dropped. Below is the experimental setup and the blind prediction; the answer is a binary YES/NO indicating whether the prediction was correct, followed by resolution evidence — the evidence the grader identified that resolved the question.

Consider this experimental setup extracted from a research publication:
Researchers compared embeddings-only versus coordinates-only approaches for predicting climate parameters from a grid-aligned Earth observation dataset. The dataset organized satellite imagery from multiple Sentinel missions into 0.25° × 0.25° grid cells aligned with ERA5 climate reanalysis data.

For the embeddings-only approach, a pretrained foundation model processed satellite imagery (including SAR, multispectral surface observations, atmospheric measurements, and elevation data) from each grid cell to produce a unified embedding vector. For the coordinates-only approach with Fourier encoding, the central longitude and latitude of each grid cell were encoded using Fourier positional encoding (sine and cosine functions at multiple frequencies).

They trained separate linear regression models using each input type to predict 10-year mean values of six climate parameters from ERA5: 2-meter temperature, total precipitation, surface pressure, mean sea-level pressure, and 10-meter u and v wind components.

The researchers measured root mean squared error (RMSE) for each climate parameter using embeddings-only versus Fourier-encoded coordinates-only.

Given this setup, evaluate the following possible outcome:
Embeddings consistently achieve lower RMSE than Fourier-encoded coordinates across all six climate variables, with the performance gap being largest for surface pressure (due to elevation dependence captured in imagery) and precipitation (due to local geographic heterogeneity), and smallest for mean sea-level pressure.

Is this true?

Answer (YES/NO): NO